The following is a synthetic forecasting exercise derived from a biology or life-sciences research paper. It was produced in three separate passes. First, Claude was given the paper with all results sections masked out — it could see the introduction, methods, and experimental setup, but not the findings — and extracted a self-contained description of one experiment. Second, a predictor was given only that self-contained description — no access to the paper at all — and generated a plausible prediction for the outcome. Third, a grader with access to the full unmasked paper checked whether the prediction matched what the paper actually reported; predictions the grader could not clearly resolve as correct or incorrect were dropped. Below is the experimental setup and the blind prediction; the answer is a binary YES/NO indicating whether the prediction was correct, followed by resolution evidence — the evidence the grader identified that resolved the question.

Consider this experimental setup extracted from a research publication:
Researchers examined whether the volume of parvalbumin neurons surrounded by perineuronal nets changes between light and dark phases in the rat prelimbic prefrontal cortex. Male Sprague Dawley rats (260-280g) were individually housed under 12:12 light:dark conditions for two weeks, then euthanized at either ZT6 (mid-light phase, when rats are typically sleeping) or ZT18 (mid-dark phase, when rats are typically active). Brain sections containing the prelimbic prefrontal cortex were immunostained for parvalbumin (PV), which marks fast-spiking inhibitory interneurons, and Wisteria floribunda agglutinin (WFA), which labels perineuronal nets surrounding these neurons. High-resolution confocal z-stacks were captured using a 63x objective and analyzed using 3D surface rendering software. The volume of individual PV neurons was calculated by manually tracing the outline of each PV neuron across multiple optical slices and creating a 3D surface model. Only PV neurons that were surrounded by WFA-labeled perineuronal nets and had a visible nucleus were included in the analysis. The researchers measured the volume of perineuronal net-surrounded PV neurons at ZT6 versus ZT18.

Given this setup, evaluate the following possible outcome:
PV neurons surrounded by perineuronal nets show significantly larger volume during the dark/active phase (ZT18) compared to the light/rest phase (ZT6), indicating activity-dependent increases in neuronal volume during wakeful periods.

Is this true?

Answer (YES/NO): YES